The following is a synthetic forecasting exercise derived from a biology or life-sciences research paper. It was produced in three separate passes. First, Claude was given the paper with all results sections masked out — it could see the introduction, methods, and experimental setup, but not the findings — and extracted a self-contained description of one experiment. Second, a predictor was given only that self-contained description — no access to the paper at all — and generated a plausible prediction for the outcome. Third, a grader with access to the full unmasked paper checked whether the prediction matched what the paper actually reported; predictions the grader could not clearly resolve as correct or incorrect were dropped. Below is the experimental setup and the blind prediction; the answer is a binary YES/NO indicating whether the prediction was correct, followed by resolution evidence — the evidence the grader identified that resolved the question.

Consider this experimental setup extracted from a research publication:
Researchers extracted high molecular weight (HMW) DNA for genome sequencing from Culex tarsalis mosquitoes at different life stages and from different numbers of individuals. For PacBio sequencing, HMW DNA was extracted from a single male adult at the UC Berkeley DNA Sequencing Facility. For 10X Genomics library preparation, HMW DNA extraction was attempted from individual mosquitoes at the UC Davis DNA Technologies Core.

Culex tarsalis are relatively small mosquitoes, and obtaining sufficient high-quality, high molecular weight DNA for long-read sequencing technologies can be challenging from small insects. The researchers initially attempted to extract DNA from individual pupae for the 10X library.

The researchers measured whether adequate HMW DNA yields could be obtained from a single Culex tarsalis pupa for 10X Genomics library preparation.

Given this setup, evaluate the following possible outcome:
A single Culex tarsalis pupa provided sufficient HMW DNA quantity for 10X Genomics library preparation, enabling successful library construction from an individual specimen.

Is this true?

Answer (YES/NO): NO